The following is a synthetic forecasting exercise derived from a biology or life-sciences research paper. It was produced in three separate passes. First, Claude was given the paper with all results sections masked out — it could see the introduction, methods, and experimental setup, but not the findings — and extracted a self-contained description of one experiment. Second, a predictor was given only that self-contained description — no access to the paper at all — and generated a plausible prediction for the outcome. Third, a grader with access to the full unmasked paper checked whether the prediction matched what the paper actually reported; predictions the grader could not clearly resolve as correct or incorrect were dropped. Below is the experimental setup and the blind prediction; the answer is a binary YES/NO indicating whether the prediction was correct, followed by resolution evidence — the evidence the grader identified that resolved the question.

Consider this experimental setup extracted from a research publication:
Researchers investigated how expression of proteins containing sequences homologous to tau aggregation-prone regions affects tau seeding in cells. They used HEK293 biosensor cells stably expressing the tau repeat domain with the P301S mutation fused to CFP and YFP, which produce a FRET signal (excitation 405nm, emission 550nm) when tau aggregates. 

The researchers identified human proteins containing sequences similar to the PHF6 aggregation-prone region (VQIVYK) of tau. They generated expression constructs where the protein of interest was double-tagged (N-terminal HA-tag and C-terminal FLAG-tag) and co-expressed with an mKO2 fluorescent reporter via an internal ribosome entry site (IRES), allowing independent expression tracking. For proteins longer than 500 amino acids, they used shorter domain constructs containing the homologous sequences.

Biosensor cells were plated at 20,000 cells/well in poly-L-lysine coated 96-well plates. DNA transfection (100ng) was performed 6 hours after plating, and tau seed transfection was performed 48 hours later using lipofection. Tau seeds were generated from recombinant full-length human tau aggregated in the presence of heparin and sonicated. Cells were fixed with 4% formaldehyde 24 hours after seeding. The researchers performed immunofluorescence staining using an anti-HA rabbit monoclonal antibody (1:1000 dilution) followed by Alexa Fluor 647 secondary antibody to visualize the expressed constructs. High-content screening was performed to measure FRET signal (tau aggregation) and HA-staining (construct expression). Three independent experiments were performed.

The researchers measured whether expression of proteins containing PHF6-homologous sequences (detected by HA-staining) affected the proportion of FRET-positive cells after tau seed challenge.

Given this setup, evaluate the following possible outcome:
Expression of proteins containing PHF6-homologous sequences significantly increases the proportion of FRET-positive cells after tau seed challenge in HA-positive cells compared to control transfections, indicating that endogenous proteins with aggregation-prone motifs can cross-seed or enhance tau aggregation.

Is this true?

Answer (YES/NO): YES